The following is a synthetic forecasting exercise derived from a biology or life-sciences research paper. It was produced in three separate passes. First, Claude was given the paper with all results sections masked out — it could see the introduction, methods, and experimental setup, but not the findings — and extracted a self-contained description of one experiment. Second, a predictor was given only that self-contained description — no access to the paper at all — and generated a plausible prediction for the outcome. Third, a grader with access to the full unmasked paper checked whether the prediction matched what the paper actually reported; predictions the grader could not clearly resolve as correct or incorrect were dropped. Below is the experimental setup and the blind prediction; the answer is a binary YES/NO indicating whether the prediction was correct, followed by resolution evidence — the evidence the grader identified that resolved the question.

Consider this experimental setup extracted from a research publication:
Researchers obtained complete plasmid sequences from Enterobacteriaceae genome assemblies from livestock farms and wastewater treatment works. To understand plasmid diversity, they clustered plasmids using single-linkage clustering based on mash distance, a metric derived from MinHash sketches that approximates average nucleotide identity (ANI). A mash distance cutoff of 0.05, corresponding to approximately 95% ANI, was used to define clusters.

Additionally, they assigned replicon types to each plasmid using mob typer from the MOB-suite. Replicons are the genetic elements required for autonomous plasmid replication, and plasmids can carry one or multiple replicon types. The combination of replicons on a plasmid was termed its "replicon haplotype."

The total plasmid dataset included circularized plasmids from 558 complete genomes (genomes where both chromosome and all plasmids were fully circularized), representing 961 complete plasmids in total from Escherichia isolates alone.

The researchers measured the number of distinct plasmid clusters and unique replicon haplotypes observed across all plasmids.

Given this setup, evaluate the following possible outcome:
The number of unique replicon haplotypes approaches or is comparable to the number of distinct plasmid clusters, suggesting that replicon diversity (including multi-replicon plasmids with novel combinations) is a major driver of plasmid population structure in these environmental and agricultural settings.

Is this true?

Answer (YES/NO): NO